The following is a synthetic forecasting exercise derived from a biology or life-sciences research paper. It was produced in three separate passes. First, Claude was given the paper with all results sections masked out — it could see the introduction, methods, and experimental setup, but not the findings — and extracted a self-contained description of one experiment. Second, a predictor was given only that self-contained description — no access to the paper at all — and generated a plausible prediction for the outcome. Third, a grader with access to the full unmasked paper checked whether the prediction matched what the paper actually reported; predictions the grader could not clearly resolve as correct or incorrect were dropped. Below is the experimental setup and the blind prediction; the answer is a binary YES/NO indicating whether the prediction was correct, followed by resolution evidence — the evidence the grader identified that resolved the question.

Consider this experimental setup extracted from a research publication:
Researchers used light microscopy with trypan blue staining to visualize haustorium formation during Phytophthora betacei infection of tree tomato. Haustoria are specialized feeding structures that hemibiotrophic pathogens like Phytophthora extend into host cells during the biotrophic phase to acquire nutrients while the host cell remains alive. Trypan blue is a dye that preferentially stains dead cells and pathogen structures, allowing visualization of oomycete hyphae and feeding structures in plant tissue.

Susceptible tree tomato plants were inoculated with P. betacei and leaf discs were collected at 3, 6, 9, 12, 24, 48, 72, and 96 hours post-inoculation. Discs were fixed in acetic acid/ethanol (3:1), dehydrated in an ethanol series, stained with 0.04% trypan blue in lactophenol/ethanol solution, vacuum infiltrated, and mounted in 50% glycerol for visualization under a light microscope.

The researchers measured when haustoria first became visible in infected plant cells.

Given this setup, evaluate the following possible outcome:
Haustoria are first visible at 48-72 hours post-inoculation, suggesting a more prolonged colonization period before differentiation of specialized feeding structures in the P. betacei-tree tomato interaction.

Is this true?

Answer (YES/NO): NO